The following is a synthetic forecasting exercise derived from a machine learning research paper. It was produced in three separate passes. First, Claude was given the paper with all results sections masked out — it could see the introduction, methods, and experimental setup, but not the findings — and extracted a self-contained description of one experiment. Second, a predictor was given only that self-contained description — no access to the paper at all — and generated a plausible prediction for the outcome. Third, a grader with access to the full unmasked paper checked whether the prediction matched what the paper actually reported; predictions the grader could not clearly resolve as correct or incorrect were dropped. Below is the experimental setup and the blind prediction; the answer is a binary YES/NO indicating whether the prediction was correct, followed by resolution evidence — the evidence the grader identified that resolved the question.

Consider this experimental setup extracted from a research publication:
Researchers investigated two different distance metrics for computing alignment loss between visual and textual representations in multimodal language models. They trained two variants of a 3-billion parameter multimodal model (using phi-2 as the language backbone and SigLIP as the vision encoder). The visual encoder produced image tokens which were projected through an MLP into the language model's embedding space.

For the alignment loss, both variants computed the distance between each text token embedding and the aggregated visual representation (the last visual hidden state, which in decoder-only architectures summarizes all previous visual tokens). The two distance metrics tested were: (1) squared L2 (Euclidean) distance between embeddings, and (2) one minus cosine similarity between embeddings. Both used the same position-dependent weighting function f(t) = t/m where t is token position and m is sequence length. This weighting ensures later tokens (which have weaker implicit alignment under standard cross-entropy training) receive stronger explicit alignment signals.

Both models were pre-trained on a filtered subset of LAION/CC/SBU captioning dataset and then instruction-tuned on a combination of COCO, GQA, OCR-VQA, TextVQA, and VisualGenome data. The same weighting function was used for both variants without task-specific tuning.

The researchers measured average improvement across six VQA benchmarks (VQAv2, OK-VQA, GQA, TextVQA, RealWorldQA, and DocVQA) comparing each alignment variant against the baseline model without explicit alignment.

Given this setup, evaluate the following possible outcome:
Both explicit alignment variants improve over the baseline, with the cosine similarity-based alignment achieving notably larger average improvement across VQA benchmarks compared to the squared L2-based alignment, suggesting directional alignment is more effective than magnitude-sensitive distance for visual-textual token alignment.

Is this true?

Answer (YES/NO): NO